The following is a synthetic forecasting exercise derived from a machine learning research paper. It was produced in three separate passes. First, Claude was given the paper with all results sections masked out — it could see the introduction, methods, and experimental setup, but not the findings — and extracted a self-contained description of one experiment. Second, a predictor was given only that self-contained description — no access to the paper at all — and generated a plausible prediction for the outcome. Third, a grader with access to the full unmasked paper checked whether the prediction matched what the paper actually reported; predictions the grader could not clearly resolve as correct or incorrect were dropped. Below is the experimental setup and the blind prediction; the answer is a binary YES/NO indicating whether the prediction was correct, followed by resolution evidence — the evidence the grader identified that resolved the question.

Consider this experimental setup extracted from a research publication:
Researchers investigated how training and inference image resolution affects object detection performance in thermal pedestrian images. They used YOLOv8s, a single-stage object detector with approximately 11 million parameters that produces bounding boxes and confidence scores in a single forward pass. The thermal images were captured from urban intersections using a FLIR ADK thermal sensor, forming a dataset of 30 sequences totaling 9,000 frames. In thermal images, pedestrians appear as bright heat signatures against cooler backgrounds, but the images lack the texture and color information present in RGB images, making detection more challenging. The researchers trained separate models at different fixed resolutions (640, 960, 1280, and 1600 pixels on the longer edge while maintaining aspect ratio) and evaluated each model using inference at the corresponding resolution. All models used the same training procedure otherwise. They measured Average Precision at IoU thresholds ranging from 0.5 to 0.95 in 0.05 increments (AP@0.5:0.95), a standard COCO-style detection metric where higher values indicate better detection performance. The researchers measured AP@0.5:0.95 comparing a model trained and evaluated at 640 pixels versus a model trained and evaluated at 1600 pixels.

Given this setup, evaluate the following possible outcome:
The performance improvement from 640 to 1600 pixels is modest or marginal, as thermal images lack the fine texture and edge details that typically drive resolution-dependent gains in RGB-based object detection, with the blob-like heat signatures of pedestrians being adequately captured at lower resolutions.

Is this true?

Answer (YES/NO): YES